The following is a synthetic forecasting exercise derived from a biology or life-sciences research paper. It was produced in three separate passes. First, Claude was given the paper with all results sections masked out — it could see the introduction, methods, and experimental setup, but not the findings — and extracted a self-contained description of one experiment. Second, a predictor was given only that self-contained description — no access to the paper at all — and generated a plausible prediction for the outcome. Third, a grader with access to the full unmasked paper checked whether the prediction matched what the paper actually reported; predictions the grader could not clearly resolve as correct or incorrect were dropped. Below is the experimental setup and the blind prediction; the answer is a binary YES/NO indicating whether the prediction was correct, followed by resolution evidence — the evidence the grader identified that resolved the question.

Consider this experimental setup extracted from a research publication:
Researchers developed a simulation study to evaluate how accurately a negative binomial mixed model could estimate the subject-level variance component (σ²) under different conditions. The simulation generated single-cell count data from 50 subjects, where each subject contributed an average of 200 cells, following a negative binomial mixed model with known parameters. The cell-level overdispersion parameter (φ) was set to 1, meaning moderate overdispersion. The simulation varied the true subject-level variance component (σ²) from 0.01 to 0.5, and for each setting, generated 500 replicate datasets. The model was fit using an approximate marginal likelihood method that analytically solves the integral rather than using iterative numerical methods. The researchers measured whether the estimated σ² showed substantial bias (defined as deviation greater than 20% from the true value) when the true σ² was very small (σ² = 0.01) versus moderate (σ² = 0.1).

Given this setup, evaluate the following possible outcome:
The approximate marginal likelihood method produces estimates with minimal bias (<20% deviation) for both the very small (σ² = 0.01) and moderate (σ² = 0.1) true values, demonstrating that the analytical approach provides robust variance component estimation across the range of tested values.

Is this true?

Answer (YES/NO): NO